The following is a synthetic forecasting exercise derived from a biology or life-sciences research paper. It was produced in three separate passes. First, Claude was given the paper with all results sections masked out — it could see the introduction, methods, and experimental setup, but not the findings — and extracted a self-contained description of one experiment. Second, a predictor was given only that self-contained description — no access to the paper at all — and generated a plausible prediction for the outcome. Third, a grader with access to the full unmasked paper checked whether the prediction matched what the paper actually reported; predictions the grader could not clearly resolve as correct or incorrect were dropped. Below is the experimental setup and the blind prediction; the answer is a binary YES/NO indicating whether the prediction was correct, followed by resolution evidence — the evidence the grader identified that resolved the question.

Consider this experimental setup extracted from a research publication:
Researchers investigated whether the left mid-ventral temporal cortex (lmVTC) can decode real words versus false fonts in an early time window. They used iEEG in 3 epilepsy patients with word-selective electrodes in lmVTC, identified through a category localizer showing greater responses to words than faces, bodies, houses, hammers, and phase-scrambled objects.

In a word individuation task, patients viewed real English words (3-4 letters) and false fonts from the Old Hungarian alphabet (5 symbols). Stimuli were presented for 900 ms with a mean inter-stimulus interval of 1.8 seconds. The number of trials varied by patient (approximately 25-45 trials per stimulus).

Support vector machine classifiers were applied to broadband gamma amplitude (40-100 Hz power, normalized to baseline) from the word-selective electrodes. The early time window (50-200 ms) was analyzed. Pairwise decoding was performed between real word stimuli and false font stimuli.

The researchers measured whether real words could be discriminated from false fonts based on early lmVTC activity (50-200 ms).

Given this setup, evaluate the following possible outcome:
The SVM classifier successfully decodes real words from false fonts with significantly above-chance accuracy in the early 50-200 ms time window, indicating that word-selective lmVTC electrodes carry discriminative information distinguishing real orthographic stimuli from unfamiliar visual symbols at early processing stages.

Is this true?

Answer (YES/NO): YES